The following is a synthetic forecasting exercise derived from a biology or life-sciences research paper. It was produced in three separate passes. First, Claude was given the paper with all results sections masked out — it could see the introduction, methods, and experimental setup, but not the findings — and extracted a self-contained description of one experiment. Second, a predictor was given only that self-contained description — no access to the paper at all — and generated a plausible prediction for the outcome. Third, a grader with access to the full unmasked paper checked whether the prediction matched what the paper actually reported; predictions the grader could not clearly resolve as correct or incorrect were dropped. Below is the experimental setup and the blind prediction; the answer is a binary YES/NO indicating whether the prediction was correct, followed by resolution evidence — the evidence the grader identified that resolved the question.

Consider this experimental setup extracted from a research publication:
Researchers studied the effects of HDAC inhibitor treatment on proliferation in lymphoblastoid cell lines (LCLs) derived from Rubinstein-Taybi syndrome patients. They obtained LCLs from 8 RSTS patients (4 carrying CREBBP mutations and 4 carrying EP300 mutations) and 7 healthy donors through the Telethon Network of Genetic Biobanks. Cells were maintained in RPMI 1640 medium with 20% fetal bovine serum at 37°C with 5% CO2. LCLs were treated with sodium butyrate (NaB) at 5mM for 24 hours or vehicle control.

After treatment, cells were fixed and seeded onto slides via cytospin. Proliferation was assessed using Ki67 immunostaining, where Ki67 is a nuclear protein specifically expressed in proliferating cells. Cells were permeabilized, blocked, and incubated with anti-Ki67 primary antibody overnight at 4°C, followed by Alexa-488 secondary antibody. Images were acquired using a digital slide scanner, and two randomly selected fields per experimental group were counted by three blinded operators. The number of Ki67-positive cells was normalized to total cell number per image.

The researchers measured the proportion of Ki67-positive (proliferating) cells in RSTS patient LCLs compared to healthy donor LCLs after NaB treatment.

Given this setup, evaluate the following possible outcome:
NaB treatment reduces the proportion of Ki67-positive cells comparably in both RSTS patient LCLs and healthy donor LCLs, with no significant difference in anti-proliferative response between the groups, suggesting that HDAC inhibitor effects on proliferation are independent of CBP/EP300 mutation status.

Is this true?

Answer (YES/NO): NO